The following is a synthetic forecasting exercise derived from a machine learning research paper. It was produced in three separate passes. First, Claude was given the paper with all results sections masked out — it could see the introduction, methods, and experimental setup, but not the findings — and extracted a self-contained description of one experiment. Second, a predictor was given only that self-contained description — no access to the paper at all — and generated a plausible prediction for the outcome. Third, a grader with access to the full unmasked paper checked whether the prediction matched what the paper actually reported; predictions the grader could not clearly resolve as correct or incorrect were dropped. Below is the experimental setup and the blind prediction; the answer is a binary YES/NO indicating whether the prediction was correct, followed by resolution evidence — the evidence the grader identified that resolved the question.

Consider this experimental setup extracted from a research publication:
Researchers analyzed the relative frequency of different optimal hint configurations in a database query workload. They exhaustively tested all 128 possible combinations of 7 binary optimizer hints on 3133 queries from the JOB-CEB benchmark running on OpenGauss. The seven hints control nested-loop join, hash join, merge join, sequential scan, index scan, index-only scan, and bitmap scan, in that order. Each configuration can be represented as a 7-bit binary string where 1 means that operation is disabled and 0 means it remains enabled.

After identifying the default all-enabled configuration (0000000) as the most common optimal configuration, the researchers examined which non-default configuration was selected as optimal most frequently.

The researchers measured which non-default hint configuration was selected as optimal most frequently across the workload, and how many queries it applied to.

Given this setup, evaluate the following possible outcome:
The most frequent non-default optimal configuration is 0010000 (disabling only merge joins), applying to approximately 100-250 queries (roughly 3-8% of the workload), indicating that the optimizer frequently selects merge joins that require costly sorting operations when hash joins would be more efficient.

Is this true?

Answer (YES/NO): NO